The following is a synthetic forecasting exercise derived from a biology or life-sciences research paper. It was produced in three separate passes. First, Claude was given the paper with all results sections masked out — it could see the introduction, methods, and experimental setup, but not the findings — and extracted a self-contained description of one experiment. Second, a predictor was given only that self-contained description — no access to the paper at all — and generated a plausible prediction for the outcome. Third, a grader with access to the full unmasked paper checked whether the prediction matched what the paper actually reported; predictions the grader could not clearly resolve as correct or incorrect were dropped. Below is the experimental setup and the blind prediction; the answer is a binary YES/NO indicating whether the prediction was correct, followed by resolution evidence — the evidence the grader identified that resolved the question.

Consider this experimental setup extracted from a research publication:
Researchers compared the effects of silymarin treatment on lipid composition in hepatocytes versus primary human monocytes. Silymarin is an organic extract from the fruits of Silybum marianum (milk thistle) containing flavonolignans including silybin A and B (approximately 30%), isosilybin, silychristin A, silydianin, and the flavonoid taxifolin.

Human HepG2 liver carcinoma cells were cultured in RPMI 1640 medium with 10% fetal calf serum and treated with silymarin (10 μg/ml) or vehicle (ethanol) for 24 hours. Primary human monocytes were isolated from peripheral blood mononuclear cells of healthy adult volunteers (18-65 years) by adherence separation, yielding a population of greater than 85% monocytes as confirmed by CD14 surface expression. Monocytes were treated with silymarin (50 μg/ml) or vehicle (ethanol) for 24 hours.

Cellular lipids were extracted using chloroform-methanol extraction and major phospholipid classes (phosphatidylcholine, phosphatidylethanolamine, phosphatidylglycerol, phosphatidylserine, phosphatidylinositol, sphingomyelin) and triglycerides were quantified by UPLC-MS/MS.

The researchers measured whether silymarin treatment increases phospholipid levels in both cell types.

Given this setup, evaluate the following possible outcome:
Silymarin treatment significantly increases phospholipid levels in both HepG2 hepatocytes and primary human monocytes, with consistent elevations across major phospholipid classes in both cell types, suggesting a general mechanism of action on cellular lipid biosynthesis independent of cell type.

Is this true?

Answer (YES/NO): YES